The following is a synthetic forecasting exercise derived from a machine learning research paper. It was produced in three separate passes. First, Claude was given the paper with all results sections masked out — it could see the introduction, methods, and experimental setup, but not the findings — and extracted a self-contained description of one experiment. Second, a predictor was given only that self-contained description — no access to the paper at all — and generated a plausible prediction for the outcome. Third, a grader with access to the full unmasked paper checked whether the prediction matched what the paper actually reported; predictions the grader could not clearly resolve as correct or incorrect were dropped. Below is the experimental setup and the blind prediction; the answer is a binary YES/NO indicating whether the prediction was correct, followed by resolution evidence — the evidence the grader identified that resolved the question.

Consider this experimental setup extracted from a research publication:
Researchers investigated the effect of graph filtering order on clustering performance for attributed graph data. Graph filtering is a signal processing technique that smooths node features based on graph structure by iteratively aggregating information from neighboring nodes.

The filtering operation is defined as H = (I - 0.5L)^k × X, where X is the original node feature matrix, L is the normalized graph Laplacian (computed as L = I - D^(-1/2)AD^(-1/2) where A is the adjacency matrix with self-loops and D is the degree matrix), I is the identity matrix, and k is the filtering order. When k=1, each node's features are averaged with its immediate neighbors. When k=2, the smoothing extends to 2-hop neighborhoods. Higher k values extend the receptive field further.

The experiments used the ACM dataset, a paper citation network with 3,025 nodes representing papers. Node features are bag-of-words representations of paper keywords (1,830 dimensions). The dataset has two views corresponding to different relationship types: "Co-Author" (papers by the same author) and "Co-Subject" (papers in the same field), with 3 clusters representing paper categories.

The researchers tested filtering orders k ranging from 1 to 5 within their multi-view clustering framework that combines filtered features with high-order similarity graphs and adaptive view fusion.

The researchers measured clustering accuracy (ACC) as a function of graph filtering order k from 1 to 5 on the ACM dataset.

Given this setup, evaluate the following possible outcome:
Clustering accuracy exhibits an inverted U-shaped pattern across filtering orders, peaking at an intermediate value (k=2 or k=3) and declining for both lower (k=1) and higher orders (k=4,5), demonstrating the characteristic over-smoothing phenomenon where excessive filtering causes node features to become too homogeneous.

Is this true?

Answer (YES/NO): YES